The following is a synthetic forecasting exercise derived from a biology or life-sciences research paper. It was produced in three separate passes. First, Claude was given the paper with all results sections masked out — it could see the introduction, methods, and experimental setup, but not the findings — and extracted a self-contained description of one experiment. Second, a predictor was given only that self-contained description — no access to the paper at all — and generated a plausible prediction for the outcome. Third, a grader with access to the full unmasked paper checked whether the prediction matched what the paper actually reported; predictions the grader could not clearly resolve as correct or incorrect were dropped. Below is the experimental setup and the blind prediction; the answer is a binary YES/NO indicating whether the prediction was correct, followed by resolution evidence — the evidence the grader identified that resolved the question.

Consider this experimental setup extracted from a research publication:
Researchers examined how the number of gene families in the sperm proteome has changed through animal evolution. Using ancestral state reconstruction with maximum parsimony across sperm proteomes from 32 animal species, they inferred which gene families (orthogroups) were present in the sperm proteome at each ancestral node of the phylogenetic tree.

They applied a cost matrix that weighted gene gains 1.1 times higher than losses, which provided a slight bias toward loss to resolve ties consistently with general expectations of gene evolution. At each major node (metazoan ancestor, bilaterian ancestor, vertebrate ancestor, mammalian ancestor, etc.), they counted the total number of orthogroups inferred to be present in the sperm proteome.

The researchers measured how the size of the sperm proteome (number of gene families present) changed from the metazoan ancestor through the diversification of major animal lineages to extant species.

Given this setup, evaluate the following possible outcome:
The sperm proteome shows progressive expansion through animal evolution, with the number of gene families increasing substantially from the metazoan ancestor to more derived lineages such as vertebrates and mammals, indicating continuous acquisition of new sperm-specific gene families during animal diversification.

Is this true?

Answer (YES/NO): NO